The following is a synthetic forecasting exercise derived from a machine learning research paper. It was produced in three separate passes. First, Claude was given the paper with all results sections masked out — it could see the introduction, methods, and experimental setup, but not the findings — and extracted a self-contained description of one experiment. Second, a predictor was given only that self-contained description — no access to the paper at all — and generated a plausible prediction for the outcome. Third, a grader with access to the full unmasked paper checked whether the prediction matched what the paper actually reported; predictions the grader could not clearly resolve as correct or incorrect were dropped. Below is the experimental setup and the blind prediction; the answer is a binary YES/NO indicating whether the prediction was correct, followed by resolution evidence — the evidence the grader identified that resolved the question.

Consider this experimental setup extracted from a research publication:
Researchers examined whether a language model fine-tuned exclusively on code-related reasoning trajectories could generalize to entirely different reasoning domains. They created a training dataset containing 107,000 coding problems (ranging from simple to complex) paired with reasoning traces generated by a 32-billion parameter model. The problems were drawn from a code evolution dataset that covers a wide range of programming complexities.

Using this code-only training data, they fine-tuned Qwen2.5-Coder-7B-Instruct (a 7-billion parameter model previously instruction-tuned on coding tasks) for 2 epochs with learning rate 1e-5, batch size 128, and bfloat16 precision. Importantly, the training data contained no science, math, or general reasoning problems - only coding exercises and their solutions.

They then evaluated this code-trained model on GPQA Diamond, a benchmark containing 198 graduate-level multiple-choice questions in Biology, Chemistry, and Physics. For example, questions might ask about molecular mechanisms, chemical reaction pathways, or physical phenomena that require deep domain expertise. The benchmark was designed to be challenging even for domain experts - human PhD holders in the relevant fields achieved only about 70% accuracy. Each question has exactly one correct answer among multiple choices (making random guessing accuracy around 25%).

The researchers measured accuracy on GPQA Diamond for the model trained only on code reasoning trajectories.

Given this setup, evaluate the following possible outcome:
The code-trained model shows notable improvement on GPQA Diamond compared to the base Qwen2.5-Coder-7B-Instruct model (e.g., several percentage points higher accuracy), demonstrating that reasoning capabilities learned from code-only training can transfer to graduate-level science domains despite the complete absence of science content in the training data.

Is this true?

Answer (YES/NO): YES